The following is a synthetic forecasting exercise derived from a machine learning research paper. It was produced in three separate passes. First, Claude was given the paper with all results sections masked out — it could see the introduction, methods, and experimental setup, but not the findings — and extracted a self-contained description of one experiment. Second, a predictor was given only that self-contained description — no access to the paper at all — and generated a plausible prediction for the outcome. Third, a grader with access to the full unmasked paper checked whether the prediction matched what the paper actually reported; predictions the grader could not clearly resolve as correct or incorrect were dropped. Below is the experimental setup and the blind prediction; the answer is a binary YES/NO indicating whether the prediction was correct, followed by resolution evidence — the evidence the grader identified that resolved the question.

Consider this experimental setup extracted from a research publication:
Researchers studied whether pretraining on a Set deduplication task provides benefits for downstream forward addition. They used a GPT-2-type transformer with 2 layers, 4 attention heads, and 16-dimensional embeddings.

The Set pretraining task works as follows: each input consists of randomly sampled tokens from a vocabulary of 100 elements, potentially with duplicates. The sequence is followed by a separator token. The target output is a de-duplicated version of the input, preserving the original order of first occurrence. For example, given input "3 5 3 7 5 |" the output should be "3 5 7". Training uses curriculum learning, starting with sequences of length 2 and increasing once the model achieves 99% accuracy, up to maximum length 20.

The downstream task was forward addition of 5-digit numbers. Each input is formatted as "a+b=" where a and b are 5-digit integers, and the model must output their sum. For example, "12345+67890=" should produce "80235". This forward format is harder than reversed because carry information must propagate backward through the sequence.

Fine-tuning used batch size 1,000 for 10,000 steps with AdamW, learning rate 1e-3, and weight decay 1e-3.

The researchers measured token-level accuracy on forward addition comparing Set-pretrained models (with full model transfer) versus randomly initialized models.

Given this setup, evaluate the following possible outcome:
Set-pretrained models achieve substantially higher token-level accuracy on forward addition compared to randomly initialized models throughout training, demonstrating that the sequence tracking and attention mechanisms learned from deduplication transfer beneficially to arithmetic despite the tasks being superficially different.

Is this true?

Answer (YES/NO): NO